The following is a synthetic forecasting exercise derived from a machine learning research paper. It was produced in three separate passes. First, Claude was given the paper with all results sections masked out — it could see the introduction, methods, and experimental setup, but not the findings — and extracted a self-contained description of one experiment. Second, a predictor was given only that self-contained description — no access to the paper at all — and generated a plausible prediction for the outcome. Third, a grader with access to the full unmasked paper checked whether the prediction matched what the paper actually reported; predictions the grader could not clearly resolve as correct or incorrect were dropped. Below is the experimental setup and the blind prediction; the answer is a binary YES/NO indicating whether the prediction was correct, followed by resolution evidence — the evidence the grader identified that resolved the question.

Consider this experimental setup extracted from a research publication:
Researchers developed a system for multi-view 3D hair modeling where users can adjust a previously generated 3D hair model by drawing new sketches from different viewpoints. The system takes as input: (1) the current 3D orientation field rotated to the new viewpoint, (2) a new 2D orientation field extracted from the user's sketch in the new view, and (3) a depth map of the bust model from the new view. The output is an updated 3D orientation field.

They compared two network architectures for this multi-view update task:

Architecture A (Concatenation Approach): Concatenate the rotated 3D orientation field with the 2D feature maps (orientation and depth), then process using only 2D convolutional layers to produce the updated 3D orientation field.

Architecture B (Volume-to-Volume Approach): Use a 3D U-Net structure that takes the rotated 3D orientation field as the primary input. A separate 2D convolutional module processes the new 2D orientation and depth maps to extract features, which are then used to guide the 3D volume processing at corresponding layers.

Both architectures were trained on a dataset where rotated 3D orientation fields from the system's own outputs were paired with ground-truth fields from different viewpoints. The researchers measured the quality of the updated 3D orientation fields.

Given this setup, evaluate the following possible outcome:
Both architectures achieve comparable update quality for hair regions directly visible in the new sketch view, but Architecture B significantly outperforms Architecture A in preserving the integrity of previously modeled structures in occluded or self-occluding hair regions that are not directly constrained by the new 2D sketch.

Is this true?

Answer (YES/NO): NO